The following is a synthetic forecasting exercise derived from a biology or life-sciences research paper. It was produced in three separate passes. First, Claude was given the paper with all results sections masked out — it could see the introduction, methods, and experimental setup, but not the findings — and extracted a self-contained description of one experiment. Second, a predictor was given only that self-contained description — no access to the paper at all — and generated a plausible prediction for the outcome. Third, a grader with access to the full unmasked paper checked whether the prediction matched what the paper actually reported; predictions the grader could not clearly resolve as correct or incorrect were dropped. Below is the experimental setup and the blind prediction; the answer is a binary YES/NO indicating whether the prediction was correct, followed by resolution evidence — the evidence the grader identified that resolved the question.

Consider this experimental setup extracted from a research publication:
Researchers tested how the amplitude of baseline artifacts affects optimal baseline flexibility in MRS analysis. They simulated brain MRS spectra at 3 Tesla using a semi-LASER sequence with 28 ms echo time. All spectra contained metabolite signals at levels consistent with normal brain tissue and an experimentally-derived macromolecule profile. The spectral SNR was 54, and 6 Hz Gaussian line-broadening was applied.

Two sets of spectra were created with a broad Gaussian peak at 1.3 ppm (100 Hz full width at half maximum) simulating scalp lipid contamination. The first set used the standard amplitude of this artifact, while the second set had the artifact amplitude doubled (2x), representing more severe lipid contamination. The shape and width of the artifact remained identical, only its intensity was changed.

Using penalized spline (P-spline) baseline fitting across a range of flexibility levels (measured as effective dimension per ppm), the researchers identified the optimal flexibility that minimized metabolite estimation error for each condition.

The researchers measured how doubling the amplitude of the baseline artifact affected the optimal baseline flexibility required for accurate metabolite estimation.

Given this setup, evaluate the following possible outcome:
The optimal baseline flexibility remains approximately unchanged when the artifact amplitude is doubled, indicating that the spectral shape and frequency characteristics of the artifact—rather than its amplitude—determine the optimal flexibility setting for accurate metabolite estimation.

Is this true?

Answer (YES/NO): NO